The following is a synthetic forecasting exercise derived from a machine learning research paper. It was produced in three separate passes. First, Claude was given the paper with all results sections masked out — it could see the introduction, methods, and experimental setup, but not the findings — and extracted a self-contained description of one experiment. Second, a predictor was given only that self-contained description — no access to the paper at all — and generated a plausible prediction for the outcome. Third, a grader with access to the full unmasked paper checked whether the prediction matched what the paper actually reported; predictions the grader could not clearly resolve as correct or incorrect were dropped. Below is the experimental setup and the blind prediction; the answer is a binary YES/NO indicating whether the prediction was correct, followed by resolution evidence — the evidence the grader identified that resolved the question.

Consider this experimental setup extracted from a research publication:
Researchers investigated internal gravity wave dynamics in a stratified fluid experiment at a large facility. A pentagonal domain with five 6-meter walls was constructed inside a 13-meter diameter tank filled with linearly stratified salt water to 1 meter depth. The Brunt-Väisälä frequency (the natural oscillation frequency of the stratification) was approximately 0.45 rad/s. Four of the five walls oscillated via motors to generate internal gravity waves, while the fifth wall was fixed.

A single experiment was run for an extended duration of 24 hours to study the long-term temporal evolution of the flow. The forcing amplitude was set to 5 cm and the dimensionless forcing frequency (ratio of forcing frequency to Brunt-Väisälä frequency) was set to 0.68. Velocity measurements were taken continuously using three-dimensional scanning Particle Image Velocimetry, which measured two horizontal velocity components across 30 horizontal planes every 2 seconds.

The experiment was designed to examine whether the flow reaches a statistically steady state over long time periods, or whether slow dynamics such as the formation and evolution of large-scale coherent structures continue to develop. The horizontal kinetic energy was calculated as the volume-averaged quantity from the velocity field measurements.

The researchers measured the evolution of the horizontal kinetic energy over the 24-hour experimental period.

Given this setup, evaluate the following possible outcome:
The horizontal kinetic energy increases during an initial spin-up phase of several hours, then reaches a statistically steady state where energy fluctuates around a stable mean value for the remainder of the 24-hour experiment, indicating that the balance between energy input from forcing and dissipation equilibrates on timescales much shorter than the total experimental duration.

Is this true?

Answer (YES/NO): YES